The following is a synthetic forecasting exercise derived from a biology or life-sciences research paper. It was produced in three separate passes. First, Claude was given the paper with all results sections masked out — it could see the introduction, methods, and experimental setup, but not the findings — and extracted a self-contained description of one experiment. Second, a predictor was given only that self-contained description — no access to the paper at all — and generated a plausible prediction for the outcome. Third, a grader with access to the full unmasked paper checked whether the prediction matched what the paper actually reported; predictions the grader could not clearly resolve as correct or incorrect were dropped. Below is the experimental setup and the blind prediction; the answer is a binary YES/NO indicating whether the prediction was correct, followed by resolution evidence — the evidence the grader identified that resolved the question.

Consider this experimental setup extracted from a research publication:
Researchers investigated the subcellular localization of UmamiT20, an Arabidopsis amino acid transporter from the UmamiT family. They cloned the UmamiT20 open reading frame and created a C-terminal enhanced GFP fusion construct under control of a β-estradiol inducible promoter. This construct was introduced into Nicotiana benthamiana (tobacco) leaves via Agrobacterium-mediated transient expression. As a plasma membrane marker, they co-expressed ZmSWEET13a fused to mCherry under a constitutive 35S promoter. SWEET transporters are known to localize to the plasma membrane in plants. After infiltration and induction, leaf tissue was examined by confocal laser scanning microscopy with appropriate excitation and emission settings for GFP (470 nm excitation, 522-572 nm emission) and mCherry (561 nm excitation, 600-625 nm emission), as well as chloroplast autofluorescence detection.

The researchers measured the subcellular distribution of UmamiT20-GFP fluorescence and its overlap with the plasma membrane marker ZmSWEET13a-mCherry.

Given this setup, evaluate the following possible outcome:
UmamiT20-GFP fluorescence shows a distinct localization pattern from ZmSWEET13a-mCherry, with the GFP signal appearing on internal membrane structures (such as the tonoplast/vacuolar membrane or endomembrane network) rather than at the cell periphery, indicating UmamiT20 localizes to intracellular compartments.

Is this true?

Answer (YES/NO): NO